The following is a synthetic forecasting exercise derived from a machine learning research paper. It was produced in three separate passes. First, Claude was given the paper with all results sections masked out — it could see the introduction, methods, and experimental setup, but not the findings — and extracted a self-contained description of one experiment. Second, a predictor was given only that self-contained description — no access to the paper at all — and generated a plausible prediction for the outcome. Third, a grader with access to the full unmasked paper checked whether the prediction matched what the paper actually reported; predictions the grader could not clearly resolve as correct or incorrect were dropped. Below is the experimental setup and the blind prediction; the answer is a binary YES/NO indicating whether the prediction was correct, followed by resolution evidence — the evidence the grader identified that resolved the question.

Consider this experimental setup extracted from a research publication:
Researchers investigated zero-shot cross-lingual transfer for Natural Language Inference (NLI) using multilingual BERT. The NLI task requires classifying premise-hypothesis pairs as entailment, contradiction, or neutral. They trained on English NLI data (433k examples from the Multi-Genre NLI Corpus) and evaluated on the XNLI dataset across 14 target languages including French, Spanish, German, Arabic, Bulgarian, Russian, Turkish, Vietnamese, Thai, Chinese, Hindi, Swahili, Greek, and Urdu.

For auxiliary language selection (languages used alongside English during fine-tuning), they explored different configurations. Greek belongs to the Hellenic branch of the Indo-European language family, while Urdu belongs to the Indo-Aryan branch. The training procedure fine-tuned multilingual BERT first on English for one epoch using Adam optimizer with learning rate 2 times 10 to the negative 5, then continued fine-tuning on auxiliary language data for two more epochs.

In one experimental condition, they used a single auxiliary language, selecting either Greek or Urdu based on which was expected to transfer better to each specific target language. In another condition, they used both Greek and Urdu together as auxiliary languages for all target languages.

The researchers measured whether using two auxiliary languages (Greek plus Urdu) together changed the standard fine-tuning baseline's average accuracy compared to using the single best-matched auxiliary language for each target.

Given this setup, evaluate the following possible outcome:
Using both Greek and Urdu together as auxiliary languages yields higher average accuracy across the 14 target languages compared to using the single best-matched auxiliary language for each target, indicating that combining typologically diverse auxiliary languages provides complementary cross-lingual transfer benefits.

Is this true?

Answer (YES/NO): NO